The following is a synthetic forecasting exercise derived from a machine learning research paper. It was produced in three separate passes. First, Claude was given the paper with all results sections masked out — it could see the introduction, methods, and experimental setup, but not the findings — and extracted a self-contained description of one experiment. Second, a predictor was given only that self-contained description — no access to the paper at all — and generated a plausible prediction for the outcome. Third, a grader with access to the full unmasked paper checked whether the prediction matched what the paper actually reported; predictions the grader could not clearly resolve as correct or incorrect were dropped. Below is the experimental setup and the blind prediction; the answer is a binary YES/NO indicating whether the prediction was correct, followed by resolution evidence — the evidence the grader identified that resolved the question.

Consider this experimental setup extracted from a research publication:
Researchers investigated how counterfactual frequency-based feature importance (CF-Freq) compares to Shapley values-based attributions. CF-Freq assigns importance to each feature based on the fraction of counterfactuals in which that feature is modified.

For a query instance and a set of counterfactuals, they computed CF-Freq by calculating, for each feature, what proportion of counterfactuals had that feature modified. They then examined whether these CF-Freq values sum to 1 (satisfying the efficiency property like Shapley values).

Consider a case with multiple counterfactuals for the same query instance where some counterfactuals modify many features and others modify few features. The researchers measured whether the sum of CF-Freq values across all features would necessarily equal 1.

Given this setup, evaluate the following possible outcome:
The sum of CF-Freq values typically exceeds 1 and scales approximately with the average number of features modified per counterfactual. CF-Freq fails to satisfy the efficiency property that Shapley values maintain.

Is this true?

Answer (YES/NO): NO